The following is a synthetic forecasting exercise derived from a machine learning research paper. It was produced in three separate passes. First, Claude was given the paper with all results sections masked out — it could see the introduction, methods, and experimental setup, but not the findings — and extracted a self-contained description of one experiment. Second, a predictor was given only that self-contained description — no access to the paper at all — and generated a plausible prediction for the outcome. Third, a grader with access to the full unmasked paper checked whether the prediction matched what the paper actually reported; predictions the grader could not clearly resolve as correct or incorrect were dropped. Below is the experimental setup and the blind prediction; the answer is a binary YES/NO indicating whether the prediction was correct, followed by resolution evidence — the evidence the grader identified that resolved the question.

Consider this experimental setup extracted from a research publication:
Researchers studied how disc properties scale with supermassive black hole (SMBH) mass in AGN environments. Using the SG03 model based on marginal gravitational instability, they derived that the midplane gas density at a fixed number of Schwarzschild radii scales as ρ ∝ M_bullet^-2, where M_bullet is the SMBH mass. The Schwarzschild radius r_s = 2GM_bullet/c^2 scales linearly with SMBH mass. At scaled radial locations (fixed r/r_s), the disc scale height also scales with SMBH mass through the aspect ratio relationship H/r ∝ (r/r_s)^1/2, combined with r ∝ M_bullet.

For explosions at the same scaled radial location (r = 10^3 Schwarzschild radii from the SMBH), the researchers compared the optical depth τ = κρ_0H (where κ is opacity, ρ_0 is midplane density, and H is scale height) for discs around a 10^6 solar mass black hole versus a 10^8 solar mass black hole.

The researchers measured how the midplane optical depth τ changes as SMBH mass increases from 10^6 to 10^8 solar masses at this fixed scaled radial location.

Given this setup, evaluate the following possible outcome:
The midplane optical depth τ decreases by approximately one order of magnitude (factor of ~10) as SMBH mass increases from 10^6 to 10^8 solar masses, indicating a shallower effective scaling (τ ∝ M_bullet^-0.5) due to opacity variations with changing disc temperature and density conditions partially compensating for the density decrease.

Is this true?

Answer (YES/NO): NO